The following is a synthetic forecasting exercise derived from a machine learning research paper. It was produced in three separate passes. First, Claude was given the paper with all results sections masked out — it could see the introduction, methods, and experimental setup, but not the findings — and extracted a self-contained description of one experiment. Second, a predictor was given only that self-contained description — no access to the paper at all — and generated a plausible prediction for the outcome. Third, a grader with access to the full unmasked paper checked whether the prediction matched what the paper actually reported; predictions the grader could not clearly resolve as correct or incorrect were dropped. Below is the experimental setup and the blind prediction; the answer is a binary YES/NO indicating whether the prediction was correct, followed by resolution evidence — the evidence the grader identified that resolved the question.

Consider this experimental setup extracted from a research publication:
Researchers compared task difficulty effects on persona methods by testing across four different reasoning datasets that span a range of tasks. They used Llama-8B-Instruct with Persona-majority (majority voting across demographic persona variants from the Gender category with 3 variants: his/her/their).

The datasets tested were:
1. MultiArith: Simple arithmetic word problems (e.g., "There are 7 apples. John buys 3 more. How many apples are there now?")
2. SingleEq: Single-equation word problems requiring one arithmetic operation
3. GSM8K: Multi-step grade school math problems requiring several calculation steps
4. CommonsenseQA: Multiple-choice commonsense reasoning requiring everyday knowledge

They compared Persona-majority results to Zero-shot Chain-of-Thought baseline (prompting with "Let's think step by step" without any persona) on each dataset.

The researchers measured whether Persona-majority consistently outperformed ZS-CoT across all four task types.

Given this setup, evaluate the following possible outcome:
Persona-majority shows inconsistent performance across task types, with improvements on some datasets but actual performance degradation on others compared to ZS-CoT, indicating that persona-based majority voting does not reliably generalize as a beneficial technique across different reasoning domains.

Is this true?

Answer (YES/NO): YES